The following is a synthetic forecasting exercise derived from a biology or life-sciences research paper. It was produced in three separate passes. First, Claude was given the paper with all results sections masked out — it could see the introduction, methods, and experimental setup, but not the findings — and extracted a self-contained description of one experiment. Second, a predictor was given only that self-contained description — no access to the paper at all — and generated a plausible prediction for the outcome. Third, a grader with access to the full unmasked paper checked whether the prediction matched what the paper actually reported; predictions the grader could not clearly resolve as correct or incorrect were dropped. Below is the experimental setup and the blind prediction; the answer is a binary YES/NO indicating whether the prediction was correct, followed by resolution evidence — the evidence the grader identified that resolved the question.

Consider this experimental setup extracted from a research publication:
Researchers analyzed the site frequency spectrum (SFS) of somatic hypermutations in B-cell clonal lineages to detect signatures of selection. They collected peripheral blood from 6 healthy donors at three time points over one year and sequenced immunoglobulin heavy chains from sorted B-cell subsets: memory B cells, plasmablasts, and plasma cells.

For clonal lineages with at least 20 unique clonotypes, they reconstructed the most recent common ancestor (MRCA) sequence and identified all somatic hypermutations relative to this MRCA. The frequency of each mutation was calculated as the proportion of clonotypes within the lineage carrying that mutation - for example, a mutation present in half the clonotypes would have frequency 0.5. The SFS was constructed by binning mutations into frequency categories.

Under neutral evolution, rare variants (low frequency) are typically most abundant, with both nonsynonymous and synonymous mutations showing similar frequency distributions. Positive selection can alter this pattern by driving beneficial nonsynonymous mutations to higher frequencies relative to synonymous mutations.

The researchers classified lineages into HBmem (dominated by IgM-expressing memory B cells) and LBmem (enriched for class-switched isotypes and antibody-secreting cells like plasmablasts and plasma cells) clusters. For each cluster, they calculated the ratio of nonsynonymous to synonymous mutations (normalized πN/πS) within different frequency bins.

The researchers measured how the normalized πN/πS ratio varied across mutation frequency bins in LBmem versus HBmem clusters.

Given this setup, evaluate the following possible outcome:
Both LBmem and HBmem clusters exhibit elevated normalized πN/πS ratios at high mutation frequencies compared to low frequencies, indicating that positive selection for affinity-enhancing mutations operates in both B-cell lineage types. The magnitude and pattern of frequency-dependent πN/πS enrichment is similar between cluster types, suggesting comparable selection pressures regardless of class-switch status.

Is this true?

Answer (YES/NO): NO